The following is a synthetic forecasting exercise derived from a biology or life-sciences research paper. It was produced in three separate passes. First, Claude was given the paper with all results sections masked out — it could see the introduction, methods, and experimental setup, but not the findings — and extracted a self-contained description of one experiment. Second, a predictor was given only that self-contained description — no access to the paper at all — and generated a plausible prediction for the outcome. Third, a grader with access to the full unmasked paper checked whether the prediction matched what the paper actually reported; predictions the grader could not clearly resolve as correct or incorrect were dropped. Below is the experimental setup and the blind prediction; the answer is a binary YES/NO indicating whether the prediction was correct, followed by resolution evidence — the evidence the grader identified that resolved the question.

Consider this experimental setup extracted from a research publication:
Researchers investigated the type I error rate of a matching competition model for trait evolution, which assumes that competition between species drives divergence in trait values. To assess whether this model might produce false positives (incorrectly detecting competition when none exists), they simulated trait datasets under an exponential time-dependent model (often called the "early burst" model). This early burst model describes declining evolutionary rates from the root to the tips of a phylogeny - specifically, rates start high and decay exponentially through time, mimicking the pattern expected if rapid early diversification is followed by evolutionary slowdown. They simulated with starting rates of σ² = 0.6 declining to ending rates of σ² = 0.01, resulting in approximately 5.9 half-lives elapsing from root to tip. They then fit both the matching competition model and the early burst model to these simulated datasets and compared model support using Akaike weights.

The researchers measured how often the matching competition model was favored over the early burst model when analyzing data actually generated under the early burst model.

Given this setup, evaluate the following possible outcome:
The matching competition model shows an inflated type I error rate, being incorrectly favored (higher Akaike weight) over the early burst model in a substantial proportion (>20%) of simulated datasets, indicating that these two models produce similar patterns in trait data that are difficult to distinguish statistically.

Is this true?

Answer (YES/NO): YES